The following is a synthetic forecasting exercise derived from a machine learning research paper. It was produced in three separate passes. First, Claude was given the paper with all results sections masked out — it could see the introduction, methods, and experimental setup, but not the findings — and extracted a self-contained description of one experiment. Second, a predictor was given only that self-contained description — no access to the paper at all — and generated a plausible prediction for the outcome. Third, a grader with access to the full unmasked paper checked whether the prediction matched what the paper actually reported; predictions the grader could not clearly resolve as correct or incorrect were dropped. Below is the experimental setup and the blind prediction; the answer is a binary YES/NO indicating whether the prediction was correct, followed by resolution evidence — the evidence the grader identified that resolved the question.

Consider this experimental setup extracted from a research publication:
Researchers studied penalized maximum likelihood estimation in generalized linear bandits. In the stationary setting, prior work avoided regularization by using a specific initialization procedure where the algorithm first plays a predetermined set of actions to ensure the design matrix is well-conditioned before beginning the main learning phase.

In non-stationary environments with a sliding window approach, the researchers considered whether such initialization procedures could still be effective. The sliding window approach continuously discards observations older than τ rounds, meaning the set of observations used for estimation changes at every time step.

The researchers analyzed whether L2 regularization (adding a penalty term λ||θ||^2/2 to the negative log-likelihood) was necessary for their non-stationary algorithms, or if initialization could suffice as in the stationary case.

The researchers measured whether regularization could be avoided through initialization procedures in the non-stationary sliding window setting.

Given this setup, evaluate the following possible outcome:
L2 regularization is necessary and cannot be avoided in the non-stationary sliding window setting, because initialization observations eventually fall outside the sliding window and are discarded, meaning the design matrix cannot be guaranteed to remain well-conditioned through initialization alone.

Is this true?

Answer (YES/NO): YES